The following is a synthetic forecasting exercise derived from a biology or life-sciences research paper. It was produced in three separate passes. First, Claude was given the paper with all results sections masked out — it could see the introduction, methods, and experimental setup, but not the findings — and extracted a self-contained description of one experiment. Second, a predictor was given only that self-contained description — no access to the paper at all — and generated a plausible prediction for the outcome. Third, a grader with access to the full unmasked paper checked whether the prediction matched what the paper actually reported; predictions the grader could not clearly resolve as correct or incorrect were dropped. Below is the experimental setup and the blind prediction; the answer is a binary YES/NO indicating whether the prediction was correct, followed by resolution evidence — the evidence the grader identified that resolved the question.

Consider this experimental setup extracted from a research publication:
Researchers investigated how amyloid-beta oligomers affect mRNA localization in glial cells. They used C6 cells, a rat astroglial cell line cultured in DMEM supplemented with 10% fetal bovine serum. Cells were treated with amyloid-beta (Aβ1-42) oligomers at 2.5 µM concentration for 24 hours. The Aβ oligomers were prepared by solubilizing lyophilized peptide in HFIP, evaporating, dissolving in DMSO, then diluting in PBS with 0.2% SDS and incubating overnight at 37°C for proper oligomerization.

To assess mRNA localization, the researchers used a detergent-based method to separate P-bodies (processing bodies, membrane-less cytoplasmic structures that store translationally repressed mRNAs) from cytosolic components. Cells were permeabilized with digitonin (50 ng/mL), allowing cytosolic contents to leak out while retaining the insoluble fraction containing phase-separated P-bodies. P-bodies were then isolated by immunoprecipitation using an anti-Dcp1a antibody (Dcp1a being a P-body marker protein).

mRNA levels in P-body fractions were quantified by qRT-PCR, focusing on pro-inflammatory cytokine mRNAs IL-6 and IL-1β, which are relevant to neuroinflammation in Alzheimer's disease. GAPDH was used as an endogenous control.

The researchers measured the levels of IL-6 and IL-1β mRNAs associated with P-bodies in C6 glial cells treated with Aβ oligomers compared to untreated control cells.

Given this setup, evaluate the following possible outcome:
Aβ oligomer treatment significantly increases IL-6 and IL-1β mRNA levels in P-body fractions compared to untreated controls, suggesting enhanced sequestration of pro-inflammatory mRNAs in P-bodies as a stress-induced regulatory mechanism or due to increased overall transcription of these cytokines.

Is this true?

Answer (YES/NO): NO